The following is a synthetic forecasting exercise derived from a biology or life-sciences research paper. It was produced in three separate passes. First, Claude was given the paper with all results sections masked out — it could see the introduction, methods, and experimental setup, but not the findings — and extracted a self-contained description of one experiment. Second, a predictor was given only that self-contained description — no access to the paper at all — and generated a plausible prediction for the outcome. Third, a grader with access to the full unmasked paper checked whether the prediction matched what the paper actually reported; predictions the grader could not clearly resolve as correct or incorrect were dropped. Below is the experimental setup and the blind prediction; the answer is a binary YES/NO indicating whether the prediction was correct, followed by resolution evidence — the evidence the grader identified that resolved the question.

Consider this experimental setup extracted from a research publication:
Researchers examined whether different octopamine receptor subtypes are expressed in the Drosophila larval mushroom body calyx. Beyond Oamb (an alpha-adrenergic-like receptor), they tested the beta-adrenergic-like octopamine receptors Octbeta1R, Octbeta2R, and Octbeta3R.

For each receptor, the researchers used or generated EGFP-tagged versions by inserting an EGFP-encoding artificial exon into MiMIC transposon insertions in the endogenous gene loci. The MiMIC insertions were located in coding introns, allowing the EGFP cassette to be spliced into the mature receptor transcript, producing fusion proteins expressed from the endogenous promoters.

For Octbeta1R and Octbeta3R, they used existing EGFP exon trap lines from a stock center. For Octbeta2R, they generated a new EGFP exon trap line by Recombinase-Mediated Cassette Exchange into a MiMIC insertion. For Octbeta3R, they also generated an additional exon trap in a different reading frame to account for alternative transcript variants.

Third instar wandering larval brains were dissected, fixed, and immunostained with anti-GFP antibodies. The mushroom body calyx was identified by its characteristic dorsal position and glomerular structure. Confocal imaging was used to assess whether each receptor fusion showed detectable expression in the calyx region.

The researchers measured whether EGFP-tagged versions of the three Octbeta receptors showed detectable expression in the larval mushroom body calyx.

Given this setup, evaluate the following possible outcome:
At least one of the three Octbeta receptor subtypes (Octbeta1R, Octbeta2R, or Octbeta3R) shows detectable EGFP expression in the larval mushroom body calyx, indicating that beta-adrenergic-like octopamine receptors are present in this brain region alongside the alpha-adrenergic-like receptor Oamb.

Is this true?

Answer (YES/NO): NO